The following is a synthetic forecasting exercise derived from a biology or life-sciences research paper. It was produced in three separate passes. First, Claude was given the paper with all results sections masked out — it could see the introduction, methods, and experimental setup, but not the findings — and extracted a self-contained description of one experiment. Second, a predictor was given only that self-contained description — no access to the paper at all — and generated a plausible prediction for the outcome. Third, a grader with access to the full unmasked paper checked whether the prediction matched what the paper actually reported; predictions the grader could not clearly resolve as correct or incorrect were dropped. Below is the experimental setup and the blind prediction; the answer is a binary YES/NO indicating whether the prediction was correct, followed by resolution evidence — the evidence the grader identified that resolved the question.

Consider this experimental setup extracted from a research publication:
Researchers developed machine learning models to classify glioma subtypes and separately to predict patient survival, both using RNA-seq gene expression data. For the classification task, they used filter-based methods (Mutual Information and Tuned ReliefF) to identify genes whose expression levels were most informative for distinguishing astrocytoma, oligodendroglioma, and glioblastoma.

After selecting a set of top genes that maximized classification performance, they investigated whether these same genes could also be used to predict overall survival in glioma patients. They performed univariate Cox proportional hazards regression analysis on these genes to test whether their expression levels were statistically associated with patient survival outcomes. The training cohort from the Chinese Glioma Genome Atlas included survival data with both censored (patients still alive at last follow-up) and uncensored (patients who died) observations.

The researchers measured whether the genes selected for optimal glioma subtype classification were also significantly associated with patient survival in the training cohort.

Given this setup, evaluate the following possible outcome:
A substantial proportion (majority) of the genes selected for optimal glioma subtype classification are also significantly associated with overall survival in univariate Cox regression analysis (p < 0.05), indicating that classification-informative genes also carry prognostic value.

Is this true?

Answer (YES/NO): YES